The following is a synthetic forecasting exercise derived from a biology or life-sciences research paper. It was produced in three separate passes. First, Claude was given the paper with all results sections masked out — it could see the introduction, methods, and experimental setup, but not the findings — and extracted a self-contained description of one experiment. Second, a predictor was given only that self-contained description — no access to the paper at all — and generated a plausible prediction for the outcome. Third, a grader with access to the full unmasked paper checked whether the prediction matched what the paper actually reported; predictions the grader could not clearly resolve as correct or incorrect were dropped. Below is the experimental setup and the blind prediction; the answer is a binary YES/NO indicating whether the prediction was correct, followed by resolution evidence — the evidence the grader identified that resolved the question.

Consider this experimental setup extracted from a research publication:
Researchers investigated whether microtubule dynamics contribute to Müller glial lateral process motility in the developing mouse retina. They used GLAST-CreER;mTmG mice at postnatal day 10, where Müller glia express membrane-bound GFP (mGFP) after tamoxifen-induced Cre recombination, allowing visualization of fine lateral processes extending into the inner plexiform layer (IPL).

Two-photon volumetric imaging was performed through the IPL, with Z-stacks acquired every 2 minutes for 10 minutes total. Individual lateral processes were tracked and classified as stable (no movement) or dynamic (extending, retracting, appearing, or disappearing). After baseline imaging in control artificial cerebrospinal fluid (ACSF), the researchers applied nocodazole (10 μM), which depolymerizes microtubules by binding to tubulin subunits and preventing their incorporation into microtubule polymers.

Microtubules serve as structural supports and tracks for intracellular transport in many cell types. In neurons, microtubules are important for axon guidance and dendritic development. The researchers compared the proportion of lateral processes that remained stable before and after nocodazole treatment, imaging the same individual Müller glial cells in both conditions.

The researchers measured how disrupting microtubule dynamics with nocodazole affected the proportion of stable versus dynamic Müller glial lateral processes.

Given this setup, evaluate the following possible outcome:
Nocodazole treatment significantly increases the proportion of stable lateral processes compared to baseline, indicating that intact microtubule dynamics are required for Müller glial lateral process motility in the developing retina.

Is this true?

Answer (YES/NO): YES